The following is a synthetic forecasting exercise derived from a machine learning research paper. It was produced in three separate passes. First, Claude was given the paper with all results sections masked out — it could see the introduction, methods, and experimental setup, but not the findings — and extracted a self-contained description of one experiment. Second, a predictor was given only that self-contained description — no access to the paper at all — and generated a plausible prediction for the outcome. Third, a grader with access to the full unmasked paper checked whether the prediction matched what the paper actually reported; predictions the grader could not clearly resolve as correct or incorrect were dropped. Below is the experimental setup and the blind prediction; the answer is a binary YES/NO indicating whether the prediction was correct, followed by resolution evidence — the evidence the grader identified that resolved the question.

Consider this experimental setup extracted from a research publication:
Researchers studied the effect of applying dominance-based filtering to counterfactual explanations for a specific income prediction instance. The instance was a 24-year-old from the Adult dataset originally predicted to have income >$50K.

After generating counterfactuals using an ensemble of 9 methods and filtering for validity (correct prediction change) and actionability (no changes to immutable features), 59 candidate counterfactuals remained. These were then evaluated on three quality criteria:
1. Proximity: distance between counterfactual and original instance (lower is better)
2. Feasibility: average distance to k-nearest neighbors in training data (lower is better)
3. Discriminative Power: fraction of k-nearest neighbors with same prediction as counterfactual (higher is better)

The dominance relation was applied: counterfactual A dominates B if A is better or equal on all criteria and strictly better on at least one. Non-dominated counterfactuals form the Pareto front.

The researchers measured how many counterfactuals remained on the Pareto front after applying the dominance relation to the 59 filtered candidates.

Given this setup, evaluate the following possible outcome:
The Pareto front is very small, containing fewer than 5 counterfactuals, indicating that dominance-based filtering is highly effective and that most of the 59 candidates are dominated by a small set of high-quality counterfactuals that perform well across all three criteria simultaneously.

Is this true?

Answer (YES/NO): NO